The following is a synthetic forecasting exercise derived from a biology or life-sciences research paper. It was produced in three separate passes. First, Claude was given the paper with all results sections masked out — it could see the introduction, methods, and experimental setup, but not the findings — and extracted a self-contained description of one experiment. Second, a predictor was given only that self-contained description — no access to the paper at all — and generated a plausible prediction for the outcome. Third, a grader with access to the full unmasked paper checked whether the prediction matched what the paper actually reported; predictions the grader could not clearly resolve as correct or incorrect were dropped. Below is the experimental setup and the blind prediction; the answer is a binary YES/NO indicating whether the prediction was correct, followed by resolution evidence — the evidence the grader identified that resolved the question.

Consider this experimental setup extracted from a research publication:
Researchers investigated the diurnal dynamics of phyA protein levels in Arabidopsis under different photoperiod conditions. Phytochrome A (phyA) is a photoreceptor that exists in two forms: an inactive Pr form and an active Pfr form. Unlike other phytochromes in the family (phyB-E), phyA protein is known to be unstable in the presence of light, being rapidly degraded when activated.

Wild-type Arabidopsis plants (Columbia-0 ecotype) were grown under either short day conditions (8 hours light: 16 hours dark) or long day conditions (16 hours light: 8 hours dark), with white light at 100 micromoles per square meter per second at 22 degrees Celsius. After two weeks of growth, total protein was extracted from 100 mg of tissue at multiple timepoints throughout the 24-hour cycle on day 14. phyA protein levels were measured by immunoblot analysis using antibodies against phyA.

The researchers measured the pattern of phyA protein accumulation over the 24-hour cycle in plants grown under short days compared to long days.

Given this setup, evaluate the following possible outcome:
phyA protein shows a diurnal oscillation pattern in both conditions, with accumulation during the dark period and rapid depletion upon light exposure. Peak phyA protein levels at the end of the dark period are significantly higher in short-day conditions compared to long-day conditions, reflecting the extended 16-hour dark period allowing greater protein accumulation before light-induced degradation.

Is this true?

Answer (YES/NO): YES